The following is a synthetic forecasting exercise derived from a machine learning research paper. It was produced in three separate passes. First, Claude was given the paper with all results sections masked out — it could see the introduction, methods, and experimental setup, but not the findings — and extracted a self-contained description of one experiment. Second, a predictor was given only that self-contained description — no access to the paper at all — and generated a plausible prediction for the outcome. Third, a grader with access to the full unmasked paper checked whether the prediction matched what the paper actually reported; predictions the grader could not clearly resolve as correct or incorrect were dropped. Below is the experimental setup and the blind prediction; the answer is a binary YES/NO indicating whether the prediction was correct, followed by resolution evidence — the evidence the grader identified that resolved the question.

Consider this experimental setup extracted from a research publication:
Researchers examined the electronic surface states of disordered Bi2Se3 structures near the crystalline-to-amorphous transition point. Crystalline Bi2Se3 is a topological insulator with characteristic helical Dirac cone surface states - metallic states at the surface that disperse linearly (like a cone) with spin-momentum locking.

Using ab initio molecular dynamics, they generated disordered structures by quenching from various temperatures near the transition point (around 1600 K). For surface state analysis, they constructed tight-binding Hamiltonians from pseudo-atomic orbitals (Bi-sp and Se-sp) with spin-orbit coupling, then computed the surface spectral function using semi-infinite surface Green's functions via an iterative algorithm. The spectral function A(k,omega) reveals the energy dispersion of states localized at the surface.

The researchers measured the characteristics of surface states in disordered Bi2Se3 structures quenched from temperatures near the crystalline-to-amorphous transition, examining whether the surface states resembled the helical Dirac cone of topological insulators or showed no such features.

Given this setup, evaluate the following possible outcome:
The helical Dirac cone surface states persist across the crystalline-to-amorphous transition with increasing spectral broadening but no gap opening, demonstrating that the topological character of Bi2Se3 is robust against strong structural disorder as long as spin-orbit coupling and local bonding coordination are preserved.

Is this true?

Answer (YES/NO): NO